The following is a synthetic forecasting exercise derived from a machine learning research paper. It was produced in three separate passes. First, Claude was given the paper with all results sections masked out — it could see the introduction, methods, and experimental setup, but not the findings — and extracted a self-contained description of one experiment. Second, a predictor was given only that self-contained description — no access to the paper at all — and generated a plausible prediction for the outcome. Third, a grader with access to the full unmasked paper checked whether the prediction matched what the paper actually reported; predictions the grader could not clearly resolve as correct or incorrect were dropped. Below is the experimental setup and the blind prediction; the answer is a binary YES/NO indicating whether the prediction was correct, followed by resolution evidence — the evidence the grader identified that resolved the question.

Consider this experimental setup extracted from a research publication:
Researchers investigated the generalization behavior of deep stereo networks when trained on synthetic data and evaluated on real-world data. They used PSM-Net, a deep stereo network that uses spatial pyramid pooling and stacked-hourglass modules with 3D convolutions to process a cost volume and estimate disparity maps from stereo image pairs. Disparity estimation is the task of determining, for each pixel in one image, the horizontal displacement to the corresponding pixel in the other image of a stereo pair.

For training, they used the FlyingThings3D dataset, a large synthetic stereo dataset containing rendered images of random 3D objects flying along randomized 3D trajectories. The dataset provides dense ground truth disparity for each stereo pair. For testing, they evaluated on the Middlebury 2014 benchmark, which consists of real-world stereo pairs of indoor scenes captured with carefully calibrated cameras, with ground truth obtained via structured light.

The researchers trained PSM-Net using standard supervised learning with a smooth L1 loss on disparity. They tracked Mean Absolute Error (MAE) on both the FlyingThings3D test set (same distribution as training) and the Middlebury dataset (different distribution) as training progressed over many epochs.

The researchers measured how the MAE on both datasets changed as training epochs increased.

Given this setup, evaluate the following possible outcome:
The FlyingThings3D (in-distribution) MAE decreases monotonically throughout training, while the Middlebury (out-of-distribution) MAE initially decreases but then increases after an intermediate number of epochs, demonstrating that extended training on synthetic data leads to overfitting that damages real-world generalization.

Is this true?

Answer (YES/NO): YES